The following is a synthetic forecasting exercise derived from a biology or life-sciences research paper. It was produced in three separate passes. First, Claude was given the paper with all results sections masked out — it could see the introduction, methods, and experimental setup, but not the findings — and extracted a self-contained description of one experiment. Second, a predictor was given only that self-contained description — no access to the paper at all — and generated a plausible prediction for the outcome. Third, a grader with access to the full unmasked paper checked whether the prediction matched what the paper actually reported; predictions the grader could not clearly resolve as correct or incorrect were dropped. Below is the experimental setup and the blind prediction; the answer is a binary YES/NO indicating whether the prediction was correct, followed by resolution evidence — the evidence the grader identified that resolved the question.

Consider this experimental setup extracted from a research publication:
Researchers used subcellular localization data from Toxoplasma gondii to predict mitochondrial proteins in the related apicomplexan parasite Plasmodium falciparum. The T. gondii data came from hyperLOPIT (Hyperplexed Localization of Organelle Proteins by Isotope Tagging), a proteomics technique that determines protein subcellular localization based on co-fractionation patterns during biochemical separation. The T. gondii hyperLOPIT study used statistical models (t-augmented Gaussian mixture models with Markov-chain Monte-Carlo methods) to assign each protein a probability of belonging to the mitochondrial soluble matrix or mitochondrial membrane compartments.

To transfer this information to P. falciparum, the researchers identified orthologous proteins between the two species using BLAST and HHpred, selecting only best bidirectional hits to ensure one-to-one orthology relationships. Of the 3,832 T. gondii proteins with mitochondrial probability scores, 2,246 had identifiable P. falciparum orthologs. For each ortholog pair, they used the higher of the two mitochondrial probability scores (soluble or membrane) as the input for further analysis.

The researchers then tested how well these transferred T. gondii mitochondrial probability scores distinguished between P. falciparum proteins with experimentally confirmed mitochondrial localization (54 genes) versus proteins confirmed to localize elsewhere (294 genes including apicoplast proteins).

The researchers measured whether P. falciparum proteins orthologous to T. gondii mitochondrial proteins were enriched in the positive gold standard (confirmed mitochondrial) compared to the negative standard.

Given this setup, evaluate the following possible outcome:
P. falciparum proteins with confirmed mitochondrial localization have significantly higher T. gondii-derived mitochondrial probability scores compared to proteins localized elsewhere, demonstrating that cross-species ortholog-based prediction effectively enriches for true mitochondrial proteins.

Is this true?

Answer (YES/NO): YES